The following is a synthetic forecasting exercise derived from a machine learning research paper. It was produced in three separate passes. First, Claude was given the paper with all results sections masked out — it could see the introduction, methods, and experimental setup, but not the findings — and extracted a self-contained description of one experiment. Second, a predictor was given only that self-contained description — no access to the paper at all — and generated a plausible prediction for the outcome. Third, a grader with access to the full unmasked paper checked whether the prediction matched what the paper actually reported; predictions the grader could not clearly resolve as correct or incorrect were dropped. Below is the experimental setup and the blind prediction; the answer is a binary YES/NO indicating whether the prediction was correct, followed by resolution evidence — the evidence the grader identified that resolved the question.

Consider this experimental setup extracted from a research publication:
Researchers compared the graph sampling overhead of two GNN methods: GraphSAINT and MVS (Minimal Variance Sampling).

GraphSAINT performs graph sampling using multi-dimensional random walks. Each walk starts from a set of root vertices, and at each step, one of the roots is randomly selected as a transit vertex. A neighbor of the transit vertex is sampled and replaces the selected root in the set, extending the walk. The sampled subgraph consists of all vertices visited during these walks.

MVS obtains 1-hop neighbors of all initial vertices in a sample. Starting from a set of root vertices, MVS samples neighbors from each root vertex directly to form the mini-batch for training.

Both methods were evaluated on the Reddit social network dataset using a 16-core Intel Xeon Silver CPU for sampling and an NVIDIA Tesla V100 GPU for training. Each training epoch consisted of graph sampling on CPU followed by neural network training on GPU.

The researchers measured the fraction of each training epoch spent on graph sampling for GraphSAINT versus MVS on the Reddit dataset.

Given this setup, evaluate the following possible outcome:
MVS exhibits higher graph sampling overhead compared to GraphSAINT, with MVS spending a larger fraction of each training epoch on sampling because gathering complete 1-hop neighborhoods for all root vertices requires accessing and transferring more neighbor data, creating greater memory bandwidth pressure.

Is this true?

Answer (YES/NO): NO